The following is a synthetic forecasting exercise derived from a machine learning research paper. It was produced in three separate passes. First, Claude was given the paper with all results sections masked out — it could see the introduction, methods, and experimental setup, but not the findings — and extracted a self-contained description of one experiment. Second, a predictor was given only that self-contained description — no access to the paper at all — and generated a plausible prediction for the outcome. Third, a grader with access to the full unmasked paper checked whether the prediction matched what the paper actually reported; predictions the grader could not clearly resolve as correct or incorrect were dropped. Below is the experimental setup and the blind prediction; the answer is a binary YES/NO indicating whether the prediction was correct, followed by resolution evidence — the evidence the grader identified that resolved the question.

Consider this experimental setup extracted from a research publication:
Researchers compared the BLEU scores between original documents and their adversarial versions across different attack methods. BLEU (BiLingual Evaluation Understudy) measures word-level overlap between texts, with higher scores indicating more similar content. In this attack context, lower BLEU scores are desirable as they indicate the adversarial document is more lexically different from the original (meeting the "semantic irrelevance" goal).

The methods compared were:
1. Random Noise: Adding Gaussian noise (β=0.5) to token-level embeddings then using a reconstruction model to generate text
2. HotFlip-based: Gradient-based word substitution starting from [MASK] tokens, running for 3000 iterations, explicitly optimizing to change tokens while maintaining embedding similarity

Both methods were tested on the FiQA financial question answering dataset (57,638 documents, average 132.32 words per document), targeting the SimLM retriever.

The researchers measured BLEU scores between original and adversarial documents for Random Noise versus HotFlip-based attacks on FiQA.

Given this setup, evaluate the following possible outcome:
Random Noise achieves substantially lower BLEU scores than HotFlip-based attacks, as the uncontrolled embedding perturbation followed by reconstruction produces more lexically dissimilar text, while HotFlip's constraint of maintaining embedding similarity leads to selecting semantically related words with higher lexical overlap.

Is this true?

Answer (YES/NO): NO